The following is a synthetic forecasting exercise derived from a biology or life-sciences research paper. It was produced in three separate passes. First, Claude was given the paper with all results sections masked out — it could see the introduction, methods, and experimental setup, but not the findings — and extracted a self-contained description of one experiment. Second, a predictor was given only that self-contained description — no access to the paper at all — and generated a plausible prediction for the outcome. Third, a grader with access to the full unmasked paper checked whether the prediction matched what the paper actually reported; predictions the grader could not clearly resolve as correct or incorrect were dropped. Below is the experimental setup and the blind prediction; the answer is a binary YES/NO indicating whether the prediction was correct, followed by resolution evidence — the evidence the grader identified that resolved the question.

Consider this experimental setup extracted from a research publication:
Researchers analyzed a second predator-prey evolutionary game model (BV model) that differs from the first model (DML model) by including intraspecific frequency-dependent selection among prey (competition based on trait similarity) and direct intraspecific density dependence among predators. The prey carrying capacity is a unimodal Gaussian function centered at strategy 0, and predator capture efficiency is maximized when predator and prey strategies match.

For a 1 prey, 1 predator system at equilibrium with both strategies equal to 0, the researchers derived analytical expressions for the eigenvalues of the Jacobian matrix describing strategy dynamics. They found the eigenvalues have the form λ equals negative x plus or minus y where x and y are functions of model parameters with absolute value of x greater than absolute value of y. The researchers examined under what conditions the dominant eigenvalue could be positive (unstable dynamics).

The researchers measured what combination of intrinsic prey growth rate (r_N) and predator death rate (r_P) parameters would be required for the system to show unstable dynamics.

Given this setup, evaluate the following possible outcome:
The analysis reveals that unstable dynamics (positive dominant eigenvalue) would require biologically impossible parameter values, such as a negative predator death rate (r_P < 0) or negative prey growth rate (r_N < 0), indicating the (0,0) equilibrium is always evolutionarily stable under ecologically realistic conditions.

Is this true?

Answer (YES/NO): NO